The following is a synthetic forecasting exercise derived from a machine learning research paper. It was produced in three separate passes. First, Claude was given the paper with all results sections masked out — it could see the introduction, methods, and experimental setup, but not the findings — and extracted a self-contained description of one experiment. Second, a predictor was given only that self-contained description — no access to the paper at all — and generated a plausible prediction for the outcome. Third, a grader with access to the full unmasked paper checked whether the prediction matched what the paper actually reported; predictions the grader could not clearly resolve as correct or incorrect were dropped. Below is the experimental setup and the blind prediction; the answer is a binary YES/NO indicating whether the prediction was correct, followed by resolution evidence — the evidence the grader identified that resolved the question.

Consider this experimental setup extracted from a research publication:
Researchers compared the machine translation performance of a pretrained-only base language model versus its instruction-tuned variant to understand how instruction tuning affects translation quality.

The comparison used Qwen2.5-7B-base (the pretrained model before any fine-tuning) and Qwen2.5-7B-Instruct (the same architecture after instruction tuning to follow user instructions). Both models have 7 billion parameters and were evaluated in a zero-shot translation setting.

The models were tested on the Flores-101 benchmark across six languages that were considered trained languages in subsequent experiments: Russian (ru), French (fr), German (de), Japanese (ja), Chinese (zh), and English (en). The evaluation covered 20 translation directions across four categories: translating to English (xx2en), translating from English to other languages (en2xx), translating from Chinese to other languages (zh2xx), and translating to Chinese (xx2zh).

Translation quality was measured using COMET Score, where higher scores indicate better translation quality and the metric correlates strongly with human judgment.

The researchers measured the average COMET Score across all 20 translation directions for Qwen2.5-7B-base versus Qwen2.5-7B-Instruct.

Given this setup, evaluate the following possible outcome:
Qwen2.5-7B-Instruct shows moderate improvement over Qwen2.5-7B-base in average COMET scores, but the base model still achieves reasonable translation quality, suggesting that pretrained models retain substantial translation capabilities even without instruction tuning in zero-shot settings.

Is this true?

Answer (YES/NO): NO